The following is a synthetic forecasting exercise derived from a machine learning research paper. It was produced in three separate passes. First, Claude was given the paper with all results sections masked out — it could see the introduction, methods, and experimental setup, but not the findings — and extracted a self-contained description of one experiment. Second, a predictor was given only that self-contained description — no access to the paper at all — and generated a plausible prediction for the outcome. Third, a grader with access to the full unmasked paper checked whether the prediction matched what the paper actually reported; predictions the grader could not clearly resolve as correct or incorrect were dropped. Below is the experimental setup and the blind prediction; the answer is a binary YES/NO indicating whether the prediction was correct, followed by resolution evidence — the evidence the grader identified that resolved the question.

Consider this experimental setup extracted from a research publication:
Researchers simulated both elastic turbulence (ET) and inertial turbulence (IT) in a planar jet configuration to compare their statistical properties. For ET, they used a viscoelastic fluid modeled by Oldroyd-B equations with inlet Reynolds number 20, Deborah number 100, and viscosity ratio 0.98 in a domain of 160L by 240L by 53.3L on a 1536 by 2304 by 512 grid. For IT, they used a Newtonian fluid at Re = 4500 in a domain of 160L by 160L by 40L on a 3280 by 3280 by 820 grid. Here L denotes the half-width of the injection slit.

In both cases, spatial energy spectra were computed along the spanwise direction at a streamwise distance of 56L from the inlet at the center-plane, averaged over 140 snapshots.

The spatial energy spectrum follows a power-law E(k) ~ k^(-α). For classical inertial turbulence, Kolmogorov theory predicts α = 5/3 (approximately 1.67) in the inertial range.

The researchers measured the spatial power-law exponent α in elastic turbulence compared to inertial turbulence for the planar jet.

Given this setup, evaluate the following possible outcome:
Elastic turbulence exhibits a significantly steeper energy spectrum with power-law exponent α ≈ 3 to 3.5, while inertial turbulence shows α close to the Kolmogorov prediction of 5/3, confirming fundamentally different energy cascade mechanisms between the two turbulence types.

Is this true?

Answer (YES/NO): NO